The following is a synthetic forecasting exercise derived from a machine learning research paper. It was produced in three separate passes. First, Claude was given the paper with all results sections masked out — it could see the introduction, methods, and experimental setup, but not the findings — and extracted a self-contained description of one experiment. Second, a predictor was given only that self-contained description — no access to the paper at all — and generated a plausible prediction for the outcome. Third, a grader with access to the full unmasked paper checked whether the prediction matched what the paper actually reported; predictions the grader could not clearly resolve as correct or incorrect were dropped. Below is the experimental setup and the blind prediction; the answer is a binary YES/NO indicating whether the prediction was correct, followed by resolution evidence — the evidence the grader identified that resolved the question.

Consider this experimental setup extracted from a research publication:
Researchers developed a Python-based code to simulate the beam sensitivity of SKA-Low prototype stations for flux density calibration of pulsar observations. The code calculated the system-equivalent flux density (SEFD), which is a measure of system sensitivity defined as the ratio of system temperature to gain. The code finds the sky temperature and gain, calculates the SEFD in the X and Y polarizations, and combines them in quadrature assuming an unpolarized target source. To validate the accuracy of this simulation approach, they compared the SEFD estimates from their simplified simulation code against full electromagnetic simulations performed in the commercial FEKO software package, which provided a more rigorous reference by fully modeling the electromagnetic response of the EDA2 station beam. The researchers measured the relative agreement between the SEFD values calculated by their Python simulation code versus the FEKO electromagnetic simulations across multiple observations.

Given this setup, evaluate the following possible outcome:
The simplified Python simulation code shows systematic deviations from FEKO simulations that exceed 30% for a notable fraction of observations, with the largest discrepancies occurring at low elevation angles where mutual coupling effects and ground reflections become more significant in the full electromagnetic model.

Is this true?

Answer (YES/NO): NO